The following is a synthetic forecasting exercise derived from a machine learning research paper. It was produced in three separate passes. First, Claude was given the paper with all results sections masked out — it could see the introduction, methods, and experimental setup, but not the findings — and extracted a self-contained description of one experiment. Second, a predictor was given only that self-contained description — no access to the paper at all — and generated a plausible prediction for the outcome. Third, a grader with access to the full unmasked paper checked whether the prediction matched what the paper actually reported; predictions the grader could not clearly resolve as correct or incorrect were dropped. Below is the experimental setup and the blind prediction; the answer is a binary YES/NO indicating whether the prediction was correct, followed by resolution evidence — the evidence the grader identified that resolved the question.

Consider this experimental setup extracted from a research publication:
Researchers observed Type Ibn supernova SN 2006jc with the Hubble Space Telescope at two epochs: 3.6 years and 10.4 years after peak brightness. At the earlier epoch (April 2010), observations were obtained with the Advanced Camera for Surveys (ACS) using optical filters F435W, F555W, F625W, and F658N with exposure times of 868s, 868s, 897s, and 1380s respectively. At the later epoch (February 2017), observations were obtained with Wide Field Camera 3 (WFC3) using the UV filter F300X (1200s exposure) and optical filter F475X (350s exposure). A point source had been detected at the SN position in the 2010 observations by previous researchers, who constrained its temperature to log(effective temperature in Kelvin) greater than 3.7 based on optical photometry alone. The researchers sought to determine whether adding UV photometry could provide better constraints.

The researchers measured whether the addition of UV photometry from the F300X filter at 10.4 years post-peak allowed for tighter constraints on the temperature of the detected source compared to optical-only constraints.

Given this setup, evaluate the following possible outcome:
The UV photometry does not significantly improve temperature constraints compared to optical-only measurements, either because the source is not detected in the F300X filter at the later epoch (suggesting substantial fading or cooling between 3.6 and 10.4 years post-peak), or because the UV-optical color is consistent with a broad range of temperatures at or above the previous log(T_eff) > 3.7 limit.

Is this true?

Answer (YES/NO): NO